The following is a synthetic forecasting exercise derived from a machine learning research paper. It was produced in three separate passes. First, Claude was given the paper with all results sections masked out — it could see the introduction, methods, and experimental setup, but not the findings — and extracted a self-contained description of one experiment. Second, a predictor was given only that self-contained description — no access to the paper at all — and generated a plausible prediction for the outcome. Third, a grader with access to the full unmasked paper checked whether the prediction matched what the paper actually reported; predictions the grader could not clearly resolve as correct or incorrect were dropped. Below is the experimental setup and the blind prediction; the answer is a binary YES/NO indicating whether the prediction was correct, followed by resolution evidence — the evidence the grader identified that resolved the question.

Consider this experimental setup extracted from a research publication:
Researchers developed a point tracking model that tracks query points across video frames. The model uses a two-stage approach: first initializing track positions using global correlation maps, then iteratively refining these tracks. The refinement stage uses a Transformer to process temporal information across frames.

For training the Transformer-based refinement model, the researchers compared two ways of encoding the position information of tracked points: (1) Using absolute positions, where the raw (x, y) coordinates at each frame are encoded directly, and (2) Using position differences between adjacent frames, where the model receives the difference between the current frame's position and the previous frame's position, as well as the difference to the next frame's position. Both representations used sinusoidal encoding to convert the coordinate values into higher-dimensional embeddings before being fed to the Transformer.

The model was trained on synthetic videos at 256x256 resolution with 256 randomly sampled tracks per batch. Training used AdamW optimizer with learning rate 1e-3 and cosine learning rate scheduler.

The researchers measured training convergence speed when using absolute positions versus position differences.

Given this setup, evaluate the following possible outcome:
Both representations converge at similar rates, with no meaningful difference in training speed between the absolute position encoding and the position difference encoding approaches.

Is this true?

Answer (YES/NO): NO